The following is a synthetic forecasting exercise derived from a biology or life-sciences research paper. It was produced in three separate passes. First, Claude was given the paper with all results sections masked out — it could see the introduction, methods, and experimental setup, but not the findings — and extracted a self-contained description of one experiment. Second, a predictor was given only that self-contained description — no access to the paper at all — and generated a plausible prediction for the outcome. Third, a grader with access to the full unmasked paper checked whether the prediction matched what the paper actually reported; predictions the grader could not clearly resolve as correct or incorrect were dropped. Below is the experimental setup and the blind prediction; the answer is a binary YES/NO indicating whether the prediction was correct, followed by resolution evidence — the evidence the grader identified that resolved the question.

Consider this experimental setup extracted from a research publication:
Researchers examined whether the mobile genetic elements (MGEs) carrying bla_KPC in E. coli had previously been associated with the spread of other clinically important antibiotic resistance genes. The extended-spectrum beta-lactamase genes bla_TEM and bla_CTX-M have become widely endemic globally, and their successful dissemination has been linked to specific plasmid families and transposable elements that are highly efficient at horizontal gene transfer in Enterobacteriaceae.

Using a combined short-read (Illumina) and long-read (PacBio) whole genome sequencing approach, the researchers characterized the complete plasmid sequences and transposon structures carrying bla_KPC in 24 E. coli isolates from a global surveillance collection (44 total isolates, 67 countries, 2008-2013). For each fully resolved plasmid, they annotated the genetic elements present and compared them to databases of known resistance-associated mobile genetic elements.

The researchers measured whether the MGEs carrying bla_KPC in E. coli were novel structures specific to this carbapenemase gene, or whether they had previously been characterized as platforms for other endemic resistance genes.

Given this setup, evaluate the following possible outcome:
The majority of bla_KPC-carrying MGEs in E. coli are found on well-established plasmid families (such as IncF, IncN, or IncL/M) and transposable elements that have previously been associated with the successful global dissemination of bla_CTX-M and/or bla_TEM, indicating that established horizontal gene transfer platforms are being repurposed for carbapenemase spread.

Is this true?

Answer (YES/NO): YES